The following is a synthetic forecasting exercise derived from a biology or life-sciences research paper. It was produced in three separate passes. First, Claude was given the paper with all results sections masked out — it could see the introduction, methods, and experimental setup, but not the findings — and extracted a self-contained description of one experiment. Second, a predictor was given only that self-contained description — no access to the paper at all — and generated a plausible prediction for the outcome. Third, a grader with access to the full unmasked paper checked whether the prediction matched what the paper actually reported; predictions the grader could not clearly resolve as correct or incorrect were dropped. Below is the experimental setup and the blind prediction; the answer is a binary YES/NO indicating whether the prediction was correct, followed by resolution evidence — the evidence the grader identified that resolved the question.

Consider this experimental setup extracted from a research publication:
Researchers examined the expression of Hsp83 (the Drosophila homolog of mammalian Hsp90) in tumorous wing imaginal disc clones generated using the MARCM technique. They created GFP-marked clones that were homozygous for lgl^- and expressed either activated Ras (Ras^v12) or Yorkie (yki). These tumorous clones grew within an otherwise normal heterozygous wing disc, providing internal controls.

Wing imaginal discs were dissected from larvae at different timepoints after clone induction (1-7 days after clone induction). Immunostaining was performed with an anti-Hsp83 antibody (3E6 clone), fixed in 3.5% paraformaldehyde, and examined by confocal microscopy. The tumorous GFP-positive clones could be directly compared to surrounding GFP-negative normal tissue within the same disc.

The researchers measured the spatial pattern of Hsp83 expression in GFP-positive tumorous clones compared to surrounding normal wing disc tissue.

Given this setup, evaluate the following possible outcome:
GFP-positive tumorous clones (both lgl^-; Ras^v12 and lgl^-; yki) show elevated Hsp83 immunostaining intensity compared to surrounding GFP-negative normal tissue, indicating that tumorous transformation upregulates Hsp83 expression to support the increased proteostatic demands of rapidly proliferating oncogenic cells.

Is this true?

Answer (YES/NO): YES